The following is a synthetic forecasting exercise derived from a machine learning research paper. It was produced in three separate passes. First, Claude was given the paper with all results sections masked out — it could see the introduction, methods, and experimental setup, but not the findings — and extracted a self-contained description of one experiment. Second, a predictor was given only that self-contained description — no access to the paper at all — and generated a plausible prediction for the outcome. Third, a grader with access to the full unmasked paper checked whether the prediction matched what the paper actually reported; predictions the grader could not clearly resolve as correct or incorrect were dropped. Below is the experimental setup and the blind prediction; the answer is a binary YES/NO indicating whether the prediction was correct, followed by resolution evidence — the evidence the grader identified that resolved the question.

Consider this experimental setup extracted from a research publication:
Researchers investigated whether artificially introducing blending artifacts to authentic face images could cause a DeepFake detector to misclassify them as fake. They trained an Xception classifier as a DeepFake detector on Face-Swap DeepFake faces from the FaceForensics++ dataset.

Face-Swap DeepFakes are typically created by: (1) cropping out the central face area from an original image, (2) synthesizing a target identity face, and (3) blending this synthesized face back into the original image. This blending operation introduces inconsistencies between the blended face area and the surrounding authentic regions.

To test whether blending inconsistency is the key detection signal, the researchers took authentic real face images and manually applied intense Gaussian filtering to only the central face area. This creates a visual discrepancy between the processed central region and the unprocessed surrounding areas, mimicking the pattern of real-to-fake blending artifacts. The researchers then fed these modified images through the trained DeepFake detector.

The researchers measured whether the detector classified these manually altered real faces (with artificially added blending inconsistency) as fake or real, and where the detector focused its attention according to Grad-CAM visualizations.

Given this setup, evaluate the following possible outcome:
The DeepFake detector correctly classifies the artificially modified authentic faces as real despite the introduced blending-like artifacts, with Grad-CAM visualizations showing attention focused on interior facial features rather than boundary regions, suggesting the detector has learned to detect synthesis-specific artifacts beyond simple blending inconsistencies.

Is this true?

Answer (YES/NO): NO